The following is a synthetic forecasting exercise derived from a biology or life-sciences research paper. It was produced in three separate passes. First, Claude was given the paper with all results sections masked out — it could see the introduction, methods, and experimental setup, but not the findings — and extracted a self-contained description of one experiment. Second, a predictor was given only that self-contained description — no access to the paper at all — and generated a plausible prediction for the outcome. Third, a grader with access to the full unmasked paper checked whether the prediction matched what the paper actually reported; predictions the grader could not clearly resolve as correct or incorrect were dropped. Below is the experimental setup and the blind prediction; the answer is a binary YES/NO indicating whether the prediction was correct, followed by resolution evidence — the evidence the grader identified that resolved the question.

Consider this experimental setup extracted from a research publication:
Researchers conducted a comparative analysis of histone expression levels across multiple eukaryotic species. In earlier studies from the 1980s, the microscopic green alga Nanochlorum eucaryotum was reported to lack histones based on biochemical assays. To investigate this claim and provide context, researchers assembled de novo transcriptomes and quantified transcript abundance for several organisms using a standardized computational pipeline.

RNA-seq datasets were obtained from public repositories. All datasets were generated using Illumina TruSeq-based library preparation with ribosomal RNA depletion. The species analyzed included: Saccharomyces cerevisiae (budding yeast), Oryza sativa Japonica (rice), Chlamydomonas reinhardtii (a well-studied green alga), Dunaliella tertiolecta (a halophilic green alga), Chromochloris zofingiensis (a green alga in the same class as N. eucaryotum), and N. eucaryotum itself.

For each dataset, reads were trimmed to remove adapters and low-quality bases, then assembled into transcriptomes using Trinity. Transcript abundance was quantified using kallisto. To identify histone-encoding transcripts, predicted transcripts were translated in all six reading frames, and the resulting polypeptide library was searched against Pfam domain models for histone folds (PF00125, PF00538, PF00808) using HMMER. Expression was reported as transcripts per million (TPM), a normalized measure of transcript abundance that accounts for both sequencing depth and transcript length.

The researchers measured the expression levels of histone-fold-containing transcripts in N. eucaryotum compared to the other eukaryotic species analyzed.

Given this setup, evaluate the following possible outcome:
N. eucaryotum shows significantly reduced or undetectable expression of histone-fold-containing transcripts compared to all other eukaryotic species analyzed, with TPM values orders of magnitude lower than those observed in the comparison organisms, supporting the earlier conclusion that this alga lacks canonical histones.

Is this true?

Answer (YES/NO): NO